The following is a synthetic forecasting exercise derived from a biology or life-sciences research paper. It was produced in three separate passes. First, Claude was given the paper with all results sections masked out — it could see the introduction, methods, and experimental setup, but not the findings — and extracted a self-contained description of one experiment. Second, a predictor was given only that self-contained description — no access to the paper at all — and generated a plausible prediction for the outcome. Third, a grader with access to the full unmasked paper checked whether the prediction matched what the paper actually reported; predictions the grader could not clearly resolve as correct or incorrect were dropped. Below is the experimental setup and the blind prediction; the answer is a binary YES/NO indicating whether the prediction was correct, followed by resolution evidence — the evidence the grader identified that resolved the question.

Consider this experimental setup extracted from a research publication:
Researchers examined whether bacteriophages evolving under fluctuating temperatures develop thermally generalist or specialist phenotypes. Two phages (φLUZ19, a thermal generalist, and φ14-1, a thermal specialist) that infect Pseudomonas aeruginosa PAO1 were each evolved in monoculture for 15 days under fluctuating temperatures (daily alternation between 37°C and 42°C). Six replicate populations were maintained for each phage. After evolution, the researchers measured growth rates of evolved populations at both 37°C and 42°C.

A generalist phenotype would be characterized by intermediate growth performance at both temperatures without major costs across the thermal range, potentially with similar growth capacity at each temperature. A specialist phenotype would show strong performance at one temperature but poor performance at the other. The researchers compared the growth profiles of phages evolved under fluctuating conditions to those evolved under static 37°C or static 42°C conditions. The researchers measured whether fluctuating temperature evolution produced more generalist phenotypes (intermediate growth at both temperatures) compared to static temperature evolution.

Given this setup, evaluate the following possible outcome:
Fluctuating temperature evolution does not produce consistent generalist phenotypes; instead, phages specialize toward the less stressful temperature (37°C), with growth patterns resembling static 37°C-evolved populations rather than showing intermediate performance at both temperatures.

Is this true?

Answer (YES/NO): NO